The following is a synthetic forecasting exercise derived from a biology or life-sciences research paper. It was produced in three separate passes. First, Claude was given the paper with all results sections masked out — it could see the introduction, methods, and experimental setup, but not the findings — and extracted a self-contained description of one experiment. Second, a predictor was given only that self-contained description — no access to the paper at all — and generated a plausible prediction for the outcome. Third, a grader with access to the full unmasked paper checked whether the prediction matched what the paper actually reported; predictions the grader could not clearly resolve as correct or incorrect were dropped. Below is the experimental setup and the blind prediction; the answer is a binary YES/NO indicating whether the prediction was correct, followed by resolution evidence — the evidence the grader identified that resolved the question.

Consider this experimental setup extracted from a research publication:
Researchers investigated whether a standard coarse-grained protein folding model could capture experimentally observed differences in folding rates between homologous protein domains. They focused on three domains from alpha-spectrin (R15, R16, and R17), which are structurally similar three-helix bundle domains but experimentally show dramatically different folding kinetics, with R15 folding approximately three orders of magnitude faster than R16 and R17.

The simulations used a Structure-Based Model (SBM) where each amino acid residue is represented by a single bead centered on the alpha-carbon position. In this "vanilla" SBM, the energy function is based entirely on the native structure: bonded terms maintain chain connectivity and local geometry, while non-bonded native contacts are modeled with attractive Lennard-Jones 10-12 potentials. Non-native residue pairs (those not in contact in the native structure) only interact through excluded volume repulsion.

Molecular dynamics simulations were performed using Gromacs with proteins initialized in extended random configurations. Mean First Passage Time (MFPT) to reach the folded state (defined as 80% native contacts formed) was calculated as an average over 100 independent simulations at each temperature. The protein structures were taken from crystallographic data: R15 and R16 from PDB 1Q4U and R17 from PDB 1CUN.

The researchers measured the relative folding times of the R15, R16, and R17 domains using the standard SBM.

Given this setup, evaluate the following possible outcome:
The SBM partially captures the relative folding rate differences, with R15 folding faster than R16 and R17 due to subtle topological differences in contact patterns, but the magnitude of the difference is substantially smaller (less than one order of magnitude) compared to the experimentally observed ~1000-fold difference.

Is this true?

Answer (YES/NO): NO